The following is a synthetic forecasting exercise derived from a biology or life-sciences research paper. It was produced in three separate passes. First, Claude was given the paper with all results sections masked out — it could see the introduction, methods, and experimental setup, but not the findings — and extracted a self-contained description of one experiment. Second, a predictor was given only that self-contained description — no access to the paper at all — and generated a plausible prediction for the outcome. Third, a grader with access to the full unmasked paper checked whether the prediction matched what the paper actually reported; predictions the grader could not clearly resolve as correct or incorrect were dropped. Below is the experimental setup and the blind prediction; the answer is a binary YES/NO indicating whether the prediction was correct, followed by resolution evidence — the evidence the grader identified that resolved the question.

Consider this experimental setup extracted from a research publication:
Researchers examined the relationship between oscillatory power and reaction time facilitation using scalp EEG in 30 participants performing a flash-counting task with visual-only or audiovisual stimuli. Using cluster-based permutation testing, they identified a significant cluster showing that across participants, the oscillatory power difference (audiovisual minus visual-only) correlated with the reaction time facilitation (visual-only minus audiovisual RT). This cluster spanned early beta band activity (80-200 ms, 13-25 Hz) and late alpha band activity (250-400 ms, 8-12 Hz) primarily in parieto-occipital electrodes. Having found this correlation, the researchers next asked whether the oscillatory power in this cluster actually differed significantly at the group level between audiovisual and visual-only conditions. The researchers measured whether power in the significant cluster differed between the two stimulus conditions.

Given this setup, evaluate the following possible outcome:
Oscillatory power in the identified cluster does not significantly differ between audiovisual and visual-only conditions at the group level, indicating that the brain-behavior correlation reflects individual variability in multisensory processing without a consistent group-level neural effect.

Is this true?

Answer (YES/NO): YES